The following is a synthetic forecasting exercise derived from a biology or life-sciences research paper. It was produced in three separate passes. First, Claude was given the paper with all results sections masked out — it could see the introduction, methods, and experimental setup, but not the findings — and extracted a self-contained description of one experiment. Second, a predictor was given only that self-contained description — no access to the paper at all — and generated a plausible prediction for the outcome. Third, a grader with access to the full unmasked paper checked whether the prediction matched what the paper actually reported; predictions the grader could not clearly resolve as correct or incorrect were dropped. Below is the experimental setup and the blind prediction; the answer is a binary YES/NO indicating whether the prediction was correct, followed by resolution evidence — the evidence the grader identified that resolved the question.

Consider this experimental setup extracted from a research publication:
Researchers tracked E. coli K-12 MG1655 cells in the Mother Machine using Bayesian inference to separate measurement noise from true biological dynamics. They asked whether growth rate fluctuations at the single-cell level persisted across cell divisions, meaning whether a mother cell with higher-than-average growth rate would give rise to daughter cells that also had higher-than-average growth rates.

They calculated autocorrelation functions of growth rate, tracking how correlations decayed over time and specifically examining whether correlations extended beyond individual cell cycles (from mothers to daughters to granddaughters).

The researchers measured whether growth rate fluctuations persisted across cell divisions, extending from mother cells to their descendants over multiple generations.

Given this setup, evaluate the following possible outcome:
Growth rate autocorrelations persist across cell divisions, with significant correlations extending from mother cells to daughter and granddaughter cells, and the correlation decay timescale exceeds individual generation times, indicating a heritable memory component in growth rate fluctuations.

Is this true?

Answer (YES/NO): YES